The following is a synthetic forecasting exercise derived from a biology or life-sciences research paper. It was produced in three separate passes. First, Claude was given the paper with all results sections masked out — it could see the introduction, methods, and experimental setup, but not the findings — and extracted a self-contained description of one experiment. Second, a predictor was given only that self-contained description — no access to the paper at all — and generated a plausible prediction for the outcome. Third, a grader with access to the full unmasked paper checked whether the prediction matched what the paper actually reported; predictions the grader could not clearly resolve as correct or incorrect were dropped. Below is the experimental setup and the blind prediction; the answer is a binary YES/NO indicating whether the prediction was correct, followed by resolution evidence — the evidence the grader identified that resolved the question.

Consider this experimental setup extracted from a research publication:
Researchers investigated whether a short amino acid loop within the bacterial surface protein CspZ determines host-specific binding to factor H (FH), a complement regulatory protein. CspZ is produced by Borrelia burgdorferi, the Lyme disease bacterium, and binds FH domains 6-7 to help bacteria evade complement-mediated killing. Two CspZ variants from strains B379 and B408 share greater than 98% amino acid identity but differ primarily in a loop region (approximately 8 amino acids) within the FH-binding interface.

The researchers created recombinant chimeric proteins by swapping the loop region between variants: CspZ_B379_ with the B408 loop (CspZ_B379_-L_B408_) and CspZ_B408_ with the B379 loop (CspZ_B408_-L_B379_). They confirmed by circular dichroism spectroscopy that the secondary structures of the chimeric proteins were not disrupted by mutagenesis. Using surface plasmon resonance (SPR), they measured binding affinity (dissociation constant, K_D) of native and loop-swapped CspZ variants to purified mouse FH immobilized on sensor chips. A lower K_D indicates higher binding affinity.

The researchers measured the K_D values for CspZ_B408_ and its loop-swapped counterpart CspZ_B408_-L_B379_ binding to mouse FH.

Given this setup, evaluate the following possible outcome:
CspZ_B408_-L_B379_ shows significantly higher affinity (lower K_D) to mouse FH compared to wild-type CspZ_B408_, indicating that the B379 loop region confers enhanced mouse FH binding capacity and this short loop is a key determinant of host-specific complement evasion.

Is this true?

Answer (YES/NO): NO